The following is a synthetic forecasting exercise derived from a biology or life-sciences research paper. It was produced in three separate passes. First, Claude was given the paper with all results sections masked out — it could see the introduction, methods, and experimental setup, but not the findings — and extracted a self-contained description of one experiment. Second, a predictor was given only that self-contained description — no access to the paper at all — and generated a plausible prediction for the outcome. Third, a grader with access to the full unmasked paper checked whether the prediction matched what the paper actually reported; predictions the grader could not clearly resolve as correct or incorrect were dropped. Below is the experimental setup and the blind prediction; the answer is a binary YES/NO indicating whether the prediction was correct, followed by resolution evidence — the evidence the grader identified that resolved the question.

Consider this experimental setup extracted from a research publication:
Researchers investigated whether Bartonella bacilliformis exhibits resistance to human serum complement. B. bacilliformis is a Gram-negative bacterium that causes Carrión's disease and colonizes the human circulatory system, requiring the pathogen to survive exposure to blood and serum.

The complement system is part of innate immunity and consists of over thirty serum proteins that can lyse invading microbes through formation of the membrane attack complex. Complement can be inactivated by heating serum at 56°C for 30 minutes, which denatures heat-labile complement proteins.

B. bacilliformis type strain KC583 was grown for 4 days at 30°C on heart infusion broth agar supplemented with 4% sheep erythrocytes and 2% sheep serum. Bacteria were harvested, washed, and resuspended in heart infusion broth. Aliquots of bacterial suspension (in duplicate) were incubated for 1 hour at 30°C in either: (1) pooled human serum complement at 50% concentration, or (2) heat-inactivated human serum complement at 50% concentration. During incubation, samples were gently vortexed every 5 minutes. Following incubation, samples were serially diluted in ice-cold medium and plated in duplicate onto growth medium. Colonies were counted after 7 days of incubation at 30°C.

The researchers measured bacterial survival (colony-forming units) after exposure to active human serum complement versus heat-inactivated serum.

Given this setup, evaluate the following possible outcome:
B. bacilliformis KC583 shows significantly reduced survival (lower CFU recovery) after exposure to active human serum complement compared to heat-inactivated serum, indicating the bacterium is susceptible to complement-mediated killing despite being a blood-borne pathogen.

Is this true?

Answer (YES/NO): NO